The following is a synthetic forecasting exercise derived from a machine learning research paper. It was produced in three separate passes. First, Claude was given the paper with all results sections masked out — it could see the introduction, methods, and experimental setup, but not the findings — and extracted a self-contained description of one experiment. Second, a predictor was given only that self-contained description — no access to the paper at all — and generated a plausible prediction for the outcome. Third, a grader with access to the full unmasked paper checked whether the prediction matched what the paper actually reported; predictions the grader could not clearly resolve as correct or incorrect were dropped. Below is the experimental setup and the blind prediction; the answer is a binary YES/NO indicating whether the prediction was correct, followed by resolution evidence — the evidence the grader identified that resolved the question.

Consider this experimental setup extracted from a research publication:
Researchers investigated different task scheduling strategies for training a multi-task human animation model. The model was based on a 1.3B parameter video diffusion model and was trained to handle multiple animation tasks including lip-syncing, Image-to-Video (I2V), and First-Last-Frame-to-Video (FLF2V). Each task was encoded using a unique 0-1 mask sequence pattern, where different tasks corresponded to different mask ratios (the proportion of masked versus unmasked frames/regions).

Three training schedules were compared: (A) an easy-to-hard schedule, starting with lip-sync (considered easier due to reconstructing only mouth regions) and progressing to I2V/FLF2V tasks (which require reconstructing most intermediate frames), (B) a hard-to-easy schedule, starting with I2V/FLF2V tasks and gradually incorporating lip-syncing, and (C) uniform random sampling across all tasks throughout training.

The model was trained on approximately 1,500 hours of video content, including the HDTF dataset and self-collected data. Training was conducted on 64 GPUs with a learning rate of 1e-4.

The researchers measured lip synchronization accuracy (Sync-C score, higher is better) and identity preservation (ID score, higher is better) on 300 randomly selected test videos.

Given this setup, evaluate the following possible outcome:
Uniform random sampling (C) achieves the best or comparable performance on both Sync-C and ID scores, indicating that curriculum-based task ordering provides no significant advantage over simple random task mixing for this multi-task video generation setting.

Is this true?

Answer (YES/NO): NO